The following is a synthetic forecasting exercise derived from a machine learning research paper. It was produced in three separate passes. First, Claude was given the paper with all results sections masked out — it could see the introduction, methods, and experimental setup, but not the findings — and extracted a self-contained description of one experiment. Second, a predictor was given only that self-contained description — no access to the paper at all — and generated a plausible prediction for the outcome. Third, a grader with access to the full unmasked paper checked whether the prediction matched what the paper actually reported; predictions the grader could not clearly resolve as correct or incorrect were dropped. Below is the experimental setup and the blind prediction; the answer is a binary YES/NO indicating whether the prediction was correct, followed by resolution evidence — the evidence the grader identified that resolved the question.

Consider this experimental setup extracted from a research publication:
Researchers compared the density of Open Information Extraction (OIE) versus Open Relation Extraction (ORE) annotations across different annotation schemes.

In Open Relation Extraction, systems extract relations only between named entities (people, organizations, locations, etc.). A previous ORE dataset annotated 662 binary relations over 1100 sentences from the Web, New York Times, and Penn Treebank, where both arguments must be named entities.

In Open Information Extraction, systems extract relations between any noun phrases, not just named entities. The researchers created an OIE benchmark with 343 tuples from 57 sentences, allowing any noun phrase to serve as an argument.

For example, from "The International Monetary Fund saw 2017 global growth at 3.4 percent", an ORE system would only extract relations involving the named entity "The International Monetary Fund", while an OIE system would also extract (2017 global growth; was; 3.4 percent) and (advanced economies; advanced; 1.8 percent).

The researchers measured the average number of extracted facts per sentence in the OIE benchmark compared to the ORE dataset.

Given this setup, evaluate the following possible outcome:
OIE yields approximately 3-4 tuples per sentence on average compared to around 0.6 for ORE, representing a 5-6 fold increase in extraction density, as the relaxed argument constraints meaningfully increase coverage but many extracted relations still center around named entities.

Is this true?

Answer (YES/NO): NO